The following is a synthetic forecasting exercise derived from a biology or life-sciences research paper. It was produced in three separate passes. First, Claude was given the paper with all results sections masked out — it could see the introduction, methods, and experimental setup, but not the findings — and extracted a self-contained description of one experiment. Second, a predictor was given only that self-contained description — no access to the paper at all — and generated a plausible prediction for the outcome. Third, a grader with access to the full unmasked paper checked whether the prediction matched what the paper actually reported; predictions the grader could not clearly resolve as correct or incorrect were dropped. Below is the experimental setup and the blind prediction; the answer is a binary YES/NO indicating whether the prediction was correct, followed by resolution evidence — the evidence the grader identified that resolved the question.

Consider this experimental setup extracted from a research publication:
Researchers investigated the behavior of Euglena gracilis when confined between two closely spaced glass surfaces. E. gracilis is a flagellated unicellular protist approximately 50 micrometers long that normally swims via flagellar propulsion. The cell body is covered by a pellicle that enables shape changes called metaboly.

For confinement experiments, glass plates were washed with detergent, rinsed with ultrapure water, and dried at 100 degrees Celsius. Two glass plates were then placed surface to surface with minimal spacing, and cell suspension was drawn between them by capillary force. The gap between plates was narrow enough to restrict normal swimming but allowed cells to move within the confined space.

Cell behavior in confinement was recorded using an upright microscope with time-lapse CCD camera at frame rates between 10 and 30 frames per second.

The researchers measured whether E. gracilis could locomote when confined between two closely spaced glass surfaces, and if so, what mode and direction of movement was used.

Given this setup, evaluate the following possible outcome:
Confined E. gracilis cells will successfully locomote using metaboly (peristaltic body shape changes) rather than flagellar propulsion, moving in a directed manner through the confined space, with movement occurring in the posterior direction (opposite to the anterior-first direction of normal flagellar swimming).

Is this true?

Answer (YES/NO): NO